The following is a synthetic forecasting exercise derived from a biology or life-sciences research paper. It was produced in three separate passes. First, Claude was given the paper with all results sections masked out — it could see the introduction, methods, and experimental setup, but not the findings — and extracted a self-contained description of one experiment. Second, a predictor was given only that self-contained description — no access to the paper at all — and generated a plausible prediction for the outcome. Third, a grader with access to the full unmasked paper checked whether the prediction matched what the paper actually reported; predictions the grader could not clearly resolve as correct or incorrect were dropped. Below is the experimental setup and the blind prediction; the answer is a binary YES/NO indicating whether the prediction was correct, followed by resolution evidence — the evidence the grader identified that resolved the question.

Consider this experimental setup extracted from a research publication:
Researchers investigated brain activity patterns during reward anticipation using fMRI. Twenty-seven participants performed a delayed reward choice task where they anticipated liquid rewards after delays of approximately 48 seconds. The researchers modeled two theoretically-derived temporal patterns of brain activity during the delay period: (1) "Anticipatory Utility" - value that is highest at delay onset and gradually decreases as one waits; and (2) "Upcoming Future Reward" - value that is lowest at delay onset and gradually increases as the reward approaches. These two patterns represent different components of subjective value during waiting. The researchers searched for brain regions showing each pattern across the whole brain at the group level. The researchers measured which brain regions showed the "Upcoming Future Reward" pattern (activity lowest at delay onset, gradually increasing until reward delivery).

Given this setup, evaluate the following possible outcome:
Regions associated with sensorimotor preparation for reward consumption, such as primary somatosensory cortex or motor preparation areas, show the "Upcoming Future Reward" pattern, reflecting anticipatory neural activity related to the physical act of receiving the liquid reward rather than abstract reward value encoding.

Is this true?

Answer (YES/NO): NO